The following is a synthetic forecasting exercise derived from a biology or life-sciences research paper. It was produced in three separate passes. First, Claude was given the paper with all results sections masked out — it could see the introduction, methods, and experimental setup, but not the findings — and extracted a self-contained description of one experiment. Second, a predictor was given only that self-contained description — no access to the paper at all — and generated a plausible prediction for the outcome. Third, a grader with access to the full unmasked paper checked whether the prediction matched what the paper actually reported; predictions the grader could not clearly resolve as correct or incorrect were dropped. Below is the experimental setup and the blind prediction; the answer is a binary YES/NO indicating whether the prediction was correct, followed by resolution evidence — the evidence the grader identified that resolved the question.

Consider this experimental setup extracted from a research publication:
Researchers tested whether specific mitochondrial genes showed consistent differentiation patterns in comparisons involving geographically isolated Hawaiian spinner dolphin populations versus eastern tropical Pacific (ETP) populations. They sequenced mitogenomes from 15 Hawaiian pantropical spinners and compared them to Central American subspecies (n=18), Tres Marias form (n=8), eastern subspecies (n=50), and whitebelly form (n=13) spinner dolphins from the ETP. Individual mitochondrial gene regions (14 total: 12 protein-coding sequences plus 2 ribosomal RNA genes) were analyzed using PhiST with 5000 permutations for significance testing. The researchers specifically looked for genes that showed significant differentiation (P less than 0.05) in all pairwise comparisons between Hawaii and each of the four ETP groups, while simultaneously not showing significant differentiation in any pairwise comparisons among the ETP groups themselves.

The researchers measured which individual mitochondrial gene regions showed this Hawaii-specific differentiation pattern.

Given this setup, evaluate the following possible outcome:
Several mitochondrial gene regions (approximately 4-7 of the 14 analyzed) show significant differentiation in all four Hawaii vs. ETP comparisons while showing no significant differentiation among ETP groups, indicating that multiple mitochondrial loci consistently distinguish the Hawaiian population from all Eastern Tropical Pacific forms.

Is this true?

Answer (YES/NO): YES